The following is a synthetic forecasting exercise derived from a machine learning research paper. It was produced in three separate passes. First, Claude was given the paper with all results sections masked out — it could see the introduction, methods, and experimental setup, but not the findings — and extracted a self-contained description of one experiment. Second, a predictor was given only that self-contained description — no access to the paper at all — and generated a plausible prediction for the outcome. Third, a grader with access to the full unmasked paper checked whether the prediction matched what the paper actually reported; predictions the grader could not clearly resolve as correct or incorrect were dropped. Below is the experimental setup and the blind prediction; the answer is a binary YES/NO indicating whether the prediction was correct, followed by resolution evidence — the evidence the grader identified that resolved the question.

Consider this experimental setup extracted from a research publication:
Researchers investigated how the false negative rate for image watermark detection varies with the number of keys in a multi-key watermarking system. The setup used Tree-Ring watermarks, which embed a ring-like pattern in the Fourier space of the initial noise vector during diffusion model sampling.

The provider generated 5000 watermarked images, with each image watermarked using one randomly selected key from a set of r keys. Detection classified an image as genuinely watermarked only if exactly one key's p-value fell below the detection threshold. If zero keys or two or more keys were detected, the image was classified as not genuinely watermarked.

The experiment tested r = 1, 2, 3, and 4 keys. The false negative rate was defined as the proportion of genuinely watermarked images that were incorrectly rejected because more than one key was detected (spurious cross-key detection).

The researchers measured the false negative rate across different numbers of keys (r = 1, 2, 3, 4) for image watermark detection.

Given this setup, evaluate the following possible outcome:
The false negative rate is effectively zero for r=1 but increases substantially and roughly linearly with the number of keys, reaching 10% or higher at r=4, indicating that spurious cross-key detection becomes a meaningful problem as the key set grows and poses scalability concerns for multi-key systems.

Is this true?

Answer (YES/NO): NO